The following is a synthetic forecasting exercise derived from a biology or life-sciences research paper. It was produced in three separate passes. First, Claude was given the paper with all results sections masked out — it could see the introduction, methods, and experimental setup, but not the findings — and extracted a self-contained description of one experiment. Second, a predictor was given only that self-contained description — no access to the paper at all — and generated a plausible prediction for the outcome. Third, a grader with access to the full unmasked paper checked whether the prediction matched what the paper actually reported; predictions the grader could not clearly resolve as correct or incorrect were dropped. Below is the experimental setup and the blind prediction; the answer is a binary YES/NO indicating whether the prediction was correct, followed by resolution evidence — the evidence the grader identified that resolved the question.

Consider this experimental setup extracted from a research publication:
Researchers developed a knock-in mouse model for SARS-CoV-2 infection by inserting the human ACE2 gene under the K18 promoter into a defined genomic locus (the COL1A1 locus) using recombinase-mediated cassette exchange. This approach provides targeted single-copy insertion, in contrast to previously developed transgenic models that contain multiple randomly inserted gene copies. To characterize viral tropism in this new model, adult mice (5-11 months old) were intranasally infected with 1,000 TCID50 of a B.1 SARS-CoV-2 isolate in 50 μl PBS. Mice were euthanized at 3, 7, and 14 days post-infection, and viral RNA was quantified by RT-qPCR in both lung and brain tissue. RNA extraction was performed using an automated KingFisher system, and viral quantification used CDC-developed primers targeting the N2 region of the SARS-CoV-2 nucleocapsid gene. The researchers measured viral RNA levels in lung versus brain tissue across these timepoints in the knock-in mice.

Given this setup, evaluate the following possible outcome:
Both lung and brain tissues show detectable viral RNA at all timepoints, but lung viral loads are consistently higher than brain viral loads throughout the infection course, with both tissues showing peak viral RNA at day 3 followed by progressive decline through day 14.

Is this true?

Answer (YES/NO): NO